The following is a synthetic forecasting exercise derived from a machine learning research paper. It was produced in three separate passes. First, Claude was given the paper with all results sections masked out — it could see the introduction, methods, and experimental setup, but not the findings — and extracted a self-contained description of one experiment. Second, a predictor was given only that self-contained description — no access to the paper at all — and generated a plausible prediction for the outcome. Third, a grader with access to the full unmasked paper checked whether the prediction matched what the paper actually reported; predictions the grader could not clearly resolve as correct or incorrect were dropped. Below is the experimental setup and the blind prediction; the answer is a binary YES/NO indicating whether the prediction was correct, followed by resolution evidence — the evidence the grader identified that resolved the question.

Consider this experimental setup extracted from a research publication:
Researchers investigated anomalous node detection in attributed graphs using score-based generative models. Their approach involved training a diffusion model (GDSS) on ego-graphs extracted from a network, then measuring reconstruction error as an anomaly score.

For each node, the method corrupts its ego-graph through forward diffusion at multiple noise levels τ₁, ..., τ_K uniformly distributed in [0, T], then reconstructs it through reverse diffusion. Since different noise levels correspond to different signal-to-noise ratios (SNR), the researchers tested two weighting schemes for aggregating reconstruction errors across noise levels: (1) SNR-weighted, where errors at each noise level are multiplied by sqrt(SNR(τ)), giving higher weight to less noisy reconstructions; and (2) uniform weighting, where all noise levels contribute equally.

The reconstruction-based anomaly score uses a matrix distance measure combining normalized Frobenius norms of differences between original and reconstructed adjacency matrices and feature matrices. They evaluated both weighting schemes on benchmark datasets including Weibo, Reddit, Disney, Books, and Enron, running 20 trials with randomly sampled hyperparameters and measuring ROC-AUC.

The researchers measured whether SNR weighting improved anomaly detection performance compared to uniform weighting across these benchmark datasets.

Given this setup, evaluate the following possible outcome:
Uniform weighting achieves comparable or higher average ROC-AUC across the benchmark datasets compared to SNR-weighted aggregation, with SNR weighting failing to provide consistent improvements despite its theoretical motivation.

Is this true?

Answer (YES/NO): YES